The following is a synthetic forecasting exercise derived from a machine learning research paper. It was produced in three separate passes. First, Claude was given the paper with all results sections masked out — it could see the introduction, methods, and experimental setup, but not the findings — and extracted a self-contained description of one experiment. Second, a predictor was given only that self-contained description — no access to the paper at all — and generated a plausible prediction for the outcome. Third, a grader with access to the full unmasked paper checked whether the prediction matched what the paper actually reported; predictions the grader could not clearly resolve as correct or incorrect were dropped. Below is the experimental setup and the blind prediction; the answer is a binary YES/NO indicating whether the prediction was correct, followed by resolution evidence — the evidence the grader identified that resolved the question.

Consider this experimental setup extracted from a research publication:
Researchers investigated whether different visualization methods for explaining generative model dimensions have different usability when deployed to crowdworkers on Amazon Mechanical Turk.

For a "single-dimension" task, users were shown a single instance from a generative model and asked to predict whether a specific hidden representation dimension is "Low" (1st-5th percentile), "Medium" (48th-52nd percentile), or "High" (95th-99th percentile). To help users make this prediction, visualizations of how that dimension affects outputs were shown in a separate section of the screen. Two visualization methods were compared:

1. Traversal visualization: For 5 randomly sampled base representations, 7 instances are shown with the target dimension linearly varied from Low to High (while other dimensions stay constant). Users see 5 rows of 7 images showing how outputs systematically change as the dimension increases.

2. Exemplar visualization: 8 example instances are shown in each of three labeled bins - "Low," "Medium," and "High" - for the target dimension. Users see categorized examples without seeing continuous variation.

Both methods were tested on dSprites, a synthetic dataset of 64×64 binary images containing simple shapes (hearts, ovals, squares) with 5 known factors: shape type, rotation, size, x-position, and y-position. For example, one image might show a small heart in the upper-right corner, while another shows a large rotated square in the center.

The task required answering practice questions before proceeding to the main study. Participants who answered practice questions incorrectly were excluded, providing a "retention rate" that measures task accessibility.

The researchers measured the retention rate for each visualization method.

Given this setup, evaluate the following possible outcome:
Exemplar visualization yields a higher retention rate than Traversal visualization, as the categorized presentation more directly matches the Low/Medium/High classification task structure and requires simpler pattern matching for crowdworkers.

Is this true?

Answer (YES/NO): YES